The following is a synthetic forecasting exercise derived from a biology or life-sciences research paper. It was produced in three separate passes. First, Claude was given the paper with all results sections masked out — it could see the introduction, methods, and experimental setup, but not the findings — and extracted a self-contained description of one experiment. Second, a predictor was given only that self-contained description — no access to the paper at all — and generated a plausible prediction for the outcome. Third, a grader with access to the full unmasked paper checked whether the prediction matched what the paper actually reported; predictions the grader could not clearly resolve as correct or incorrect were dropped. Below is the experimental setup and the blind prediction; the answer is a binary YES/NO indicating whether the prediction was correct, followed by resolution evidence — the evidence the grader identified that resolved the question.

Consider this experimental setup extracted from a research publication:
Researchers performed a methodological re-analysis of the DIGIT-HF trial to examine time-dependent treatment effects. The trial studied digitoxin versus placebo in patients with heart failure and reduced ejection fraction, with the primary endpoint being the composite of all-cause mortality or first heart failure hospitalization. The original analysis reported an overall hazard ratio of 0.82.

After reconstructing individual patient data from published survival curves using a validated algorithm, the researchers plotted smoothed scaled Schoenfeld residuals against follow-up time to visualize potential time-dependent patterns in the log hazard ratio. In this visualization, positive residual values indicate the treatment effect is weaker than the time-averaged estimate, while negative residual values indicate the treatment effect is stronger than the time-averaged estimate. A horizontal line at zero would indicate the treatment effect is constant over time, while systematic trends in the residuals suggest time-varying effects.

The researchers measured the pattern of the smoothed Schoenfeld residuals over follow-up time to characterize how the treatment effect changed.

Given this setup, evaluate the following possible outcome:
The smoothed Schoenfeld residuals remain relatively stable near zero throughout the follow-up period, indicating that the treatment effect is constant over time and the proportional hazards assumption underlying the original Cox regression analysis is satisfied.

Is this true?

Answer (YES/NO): NO